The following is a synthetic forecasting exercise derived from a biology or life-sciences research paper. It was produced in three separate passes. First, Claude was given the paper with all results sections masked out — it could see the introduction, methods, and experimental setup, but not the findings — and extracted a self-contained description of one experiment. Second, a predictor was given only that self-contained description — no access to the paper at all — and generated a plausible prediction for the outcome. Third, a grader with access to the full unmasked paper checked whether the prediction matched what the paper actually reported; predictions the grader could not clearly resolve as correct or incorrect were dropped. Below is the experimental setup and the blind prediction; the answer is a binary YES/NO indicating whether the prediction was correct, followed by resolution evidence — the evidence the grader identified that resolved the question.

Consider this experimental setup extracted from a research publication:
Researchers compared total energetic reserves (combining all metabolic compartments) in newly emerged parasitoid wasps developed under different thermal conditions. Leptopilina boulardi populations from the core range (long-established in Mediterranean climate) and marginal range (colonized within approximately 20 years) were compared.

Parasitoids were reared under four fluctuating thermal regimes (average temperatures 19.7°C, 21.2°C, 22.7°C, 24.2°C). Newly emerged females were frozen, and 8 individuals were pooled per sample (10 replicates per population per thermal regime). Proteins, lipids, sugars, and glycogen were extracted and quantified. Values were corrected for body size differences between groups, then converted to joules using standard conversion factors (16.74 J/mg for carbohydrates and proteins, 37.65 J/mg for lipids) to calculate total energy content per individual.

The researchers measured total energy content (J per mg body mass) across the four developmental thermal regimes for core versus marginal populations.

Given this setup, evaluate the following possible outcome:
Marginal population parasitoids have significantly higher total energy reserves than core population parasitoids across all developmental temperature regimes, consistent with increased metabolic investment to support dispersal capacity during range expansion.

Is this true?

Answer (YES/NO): NO